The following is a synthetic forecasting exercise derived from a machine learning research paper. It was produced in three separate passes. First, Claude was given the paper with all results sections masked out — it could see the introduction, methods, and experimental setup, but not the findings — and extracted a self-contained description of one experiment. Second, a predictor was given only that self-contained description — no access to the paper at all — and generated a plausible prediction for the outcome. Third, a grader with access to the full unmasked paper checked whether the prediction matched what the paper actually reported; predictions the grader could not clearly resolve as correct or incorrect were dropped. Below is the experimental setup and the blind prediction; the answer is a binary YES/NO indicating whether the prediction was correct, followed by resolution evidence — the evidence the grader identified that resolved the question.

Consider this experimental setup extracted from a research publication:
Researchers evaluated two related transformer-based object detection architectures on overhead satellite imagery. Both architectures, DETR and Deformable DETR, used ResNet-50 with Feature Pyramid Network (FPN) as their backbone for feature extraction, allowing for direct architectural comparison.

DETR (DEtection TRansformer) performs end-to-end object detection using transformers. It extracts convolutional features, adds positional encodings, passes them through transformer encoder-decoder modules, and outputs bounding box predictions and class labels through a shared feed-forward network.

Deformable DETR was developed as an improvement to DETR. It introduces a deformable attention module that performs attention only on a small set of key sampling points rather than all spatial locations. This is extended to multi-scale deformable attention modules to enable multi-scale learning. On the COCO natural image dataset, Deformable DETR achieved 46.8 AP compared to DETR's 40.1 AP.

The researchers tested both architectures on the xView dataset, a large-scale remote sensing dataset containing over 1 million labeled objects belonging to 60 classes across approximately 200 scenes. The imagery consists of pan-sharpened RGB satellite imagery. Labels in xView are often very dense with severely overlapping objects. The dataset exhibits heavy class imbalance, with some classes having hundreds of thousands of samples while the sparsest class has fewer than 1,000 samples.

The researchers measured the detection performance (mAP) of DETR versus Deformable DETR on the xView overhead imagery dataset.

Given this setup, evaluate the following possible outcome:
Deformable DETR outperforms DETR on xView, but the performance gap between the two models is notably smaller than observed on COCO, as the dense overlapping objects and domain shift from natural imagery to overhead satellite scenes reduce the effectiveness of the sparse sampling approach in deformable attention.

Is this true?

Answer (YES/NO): NO